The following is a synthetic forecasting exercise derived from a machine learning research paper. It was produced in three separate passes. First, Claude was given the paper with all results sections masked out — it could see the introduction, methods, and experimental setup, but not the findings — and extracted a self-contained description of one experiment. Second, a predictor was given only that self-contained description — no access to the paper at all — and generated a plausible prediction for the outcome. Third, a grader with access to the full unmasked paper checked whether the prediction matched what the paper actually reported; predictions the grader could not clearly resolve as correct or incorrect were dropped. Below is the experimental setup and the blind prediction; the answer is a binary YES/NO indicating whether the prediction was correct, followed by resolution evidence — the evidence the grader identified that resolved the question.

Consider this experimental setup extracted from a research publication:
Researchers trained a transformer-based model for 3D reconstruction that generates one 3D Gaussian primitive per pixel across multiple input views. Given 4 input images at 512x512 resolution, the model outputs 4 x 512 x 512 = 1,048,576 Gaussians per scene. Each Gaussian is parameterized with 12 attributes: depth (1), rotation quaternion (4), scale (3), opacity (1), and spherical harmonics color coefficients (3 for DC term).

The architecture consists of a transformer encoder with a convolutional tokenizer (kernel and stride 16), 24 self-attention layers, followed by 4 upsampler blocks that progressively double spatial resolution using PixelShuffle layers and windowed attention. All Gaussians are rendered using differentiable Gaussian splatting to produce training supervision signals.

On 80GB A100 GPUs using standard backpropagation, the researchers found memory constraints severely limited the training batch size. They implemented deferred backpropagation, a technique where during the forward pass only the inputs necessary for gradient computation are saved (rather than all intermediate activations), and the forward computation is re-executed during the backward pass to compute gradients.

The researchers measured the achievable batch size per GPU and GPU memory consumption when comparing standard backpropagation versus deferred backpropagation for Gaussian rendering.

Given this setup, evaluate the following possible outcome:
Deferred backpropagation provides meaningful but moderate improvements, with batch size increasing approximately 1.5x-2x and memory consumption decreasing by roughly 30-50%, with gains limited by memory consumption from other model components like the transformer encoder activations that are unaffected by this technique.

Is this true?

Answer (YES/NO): NO